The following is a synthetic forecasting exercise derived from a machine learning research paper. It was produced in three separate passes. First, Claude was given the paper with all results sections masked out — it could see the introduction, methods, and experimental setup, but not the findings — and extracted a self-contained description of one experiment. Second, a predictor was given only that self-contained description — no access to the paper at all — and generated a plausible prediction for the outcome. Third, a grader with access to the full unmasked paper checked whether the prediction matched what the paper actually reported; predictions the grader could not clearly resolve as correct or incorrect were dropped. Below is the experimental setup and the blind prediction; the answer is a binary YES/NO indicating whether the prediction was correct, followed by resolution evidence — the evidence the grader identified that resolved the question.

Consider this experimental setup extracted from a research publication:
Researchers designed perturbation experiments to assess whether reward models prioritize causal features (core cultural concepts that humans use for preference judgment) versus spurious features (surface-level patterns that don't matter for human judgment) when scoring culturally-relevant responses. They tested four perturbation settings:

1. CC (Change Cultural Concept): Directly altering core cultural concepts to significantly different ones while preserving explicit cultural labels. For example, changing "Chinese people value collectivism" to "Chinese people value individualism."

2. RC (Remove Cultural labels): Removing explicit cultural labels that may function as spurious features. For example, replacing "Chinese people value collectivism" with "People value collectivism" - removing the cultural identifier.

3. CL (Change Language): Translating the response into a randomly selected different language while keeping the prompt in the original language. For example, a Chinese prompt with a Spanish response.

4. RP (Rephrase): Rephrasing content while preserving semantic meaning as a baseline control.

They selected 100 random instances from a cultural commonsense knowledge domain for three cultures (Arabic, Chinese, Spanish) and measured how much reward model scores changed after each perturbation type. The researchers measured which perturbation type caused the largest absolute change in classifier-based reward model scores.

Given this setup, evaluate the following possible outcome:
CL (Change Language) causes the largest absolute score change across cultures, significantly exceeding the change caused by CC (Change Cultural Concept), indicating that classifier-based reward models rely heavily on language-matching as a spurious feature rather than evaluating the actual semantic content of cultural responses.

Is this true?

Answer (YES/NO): NO